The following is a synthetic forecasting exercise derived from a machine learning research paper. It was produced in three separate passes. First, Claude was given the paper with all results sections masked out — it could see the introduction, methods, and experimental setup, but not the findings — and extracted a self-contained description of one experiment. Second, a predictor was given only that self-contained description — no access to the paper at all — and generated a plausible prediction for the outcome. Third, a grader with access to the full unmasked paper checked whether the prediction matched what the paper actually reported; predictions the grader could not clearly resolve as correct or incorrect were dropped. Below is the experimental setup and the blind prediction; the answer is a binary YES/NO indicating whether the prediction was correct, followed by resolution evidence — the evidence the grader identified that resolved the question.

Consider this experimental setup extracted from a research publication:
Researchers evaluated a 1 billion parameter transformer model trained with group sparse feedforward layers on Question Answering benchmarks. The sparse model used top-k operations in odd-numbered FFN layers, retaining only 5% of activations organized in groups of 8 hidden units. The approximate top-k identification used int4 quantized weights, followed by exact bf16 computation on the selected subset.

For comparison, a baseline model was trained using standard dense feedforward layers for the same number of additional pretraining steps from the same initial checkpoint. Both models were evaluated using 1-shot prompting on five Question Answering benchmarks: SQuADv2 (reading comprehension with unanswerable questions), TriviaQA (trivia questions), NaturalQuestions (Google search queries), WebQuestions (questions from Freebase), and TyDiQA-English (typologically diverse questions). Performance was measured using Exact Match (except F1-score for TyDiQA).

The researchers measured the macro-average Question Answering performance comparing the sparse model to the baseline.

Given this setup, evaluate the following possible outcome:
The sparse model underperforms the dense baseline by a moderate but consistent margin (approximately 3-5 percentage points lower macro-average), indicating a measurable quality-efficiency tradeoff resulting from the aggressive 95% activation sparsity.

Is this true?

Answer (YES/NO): NO